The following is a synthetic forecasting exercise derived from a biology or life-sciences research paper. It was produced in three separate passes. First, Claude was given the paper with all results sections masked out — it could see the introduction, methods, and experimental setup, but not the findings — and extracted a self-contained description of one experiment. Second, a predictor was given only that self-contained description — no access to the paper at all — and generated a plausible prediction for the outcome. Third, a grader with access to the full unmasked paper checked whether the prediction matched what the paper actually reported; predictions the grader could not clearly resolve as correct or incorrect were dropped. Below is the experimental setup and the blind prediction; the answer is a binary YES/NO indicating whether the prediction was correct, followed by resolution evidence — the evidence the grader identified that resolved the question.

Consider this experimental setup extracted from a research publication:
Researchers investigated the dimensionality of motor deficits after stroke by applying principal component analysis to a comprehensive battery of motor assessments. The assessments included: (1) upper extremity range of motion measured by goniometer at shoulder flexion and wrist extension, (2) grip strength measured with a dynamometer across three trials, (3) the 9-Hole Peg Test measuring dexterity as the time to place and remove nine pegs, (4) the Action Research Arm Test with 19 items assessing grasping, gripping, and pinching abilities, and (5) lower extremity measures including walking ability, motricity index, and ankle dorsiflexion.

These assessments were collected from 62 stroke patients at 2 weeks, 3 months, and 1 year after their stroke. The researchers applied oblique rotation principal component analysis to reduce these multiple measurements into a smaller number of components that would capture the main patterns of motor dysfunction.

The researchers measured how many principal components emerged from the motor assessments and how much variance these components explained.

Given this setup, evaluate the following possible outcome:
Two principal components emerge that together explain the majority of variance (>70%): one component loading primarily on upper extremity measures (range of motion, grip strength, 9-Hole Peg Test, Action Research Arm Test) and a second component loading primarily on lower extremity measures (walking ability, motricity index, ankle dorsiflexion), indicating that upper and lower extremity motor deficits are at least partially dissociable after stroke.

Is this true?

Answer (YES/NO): NO